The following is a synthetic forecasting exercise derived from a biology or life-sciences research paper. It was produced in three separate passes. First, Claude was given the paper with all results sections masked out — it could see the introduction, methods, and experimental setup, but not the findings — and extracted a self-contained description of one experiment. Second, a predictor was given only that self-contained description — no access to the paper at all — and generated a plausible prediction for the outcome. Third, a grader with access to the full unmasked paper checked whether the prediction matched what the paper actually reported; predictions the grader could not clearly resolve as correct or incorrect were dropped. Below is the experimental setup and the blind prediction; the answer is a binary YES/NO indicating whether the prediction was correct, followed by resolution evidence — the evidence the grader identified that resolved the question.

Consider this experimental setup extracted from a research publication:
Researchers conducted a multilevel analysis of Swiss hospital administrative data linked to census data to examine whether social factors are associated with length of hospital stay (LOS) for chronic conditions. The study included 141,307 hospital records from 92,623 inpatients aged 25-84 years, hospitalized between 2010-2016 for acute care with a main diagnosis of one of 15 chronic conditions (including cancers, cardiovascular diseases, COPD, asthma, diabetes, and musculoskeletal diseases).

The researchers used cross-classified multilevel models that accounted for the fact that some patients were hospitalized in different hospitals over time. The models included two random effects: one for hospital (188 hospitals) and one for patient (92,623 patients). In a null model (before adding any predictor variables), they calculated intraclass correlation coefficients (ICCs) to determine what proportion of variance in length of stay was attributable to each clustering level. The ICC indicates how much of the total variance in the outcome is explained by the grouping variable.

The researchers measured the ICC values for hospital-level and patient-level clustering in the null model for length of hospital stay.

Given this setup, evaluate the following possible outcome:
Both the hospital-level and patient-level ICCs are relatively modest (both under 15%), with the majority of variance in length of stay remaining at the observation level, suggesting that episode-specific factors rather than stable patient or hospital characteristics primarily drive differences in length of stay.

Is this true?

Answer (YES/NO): NO